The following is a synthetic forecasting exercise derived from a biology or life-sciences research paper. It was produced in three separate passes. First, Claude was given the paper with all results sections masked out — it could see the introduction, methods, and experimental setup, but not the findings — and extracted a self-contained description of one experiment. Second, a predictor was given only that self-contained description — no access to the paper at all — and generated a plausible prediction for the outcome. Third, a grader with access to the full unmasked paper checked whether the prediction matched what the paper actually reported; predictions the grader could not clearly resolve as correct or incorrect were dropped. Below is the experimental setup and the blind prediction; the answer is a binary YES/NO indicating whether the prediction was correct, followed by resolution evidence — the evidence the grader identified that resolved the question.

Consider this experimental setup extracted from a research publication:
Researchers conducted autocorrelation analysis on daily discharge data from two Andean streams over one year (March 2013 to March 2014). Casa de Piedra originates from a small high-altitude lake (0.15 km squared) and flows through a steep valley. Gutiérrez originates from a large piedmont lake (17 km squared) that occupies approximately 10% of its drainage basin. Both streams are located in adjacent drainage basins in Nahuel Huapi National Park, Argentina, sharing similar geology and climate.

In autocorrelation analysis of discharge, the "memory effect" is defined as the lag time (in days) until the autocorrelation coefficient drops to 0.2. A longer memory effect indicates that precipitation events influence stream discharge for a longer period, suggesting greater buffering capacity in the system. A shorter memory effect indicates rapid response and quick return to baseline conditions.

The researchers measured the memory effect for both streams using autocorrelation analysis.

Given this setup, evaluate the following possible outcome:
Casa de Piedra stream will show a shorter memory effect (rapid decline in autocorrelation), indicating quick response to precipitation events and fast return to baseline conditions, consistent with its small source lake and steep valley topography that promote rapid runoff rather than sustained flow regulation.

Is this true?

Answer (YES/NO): YES